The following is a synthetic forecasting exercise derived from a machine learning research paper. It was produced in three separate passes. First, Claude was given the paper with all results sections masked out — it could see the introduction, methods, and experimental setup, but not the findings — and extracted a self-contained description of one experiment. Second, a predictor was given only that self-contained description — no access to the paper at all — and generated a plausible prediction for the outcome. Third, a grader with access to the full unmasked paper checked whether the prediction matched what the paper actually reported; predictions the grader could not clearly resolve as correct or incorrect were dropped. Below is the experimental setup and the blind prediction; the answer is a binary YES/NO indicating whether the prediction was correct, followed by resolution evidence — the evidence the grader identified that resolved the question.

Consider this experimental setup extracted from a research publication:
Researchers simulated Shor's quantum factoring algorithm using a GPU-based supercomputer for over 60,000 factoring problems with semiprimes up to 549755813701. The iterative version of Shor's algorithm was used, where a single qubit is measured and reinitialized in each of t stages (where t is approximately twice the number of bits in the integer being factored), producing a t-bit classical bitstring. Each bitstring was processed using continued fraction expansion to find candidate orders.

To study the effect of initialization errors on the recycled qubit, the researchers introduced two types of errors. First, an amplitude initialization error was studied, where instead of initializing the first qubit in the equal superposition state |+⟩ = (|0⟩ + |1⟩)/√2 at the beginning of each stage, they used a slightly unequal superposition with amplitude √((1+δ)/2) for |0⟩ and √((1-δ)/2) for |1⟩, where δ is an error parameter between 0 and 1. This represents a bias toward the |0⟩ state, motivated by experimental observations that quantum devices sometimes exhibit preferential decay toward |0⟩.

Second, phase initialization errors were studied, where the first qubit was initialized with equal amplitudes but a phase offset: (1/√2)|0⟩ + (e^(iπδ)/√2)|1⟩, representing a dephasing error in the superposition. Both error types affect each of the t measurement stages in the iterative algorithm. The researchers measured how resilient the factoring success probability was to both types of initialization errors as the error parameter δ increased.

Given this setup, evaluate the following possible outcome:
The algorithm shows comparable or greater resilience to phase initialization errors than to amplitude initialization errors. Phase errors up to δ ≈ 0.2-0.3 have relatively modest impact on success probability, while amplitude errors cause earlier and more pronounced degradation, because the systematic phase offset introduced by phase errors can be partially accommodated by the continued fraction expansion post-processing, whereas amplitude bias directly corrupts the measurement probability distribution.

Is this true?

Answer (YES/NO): NO